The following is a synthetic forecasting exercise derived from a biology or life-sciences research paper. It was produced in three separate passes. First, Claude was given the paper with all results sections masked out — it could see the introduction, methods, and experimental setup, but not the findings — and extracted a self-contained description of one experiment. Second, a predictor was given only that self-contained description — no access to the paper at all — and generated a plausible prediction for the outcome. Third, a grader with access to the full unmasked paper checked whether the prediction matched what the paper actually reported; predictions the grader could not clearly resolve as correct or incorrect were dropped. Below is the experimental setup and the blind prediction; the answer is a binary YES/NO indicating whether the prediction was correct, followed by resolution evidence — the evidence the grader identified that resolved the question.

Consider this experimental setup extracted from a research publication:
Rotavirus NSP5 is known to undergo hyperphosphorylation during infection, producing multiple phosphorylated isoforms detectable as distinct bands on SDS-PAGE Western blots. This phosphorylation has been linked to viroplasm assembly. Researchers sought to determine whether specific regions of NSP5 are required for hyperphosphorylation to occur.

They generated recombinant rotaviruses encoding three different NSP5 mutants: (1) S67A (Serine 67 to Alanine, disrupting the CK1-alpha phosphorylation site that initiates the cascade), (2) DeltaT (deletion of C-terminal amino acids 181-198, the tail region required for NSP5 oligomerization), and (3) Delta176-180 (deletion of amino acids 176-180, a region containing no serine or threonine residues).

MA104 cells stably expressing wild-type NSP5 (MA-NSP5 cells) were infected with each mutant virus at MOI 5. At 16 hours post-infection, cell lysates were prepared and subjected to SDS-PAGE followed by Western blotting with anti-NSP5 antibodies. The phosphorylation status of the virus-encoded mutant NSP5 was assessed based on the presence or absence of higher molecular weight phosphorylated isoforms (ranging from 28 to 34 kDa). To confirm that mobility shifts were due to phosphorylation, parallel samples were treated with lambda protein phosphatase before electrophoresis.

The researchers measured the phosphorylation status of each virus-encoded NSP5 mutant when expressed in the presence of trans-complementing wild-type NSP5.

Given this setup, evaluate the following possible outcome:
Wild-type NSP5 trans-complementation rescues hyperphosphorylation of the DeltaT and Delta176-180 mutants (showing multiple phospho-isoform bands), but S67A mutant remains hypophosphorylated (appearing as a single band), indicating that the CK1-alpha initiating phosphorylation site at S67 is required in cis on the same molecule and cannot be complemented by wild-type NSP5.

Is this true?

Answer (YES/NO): NO